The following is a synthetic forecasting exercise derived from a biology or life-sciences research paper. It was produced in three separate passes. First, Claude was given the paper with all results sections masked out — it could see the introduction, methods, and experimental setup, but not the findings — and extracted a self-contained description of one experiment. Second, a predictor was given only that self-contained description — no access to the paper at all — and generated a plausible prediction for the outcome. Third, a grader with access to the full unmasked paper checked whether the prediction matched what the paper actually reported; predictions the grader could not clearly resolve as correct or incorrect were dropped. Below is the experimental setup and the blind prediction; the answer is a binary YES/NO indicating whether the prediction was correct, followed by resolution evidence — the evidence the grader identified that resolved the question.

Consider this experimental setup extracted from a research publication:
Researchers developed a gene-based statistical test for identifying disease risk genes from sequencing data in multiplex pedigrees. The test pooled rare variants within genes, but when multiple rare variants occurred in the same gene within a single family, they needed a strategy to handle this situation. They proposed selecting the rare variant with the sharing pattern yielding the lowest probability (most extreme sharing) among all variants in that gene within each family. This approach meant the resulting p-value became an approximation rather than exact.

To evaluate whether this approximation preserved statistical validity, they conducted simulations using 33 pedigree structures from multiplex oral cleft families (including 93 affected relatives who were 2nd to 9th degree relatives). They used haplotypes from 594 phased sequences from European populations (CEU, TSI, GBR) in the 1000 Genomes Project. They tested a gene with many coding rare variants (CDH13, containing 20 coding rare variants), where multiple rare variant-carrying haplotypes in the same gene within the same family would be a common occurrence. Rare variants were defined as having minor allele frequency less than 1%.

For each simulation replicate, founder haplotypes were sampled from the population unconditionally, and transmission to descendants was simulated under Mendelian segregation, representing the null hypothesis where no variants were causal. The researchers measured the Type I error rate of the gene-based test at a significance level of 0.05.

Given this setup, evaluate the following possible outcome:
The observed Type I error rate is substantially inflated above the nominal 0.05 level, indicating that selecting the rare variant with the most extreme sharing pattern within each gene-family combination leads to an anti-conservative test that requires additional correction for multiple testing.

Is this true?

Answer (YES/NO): NO